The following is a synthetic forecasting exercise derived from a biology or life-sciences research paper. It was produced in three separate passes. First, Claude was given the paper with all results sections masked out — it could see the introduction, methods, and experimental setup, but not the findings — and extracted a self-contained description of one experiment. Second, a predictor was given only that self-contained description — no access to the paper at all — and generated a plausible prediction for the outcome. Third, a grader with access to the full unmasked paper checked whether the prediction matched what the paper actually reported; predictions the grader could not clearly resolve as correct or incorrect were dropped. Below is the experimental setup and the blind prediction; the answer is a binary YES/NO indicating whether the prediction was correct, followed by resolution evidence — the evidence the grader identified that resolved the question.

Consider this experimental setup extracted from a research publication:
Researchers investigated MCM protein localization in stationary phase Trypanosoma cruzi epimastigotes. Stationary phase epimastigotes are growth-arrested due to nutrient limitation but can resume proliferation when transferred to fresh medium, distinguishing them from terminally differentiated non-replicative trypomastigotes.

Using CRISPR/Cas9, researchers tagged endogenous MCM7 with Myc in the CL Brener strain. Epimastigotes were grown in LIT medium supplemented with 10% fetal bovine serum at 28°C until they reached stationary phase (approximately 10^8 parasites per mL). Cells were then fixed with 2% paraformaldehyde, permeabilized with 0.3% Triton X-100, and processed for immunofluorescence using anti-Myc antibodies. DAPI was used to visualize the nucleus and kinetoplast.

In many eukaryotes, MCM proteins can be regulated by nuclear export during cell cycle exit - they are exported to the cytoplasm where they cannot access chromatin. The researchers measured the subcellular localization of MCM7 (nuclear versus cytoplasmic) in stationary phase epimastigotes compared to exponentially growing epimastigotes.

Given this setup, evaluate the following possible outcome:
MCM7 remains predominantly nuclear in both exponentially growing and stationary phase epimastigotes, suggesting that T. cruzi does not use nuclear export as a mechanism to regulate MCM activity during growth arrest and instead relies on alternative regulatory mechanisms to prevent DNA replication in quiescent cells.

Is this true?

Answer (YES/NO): YES